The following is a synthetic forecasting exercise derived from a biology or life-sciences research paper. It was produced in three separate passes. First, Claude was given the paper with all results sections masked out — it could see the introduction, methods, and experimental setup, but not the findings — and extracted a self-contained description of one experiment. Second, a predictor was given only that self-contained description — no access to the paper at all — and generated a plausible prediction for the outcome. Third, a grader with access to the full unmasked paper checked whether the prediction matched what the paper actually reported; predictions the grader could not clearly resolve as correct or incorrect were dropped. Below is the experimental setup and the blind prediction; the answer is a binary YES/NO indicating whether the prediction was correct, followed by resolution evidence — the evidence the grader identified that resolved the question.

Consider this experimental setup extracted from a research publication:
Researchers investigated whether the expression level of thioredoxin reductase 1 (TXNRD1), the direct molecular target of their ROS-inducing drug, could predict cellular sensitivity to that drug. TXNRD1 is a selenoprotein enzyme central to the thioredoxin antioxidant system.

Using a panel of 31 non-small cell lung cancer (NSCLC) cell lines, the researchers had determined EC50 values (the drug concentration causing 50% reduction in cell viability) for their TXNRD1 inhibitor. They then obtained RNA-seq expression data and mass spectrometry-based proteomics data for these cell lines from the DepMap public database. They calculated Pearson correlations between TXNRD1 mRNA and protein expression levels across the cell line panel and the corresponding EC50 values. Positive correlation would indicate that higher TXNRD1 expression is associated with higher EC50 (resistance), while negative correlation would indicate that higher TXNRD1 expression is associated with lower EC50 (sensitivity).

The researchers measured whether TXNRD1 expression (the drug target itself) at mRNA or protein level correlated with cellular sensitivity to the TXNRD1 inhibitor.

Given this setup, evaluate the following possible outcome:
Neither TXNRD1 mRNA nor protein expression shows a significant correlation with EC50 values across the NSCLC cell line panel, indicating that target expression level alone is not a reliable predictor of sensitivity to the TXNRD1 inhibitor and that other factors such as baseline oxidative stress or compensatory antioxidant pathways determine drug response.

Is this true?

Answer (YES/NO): NO